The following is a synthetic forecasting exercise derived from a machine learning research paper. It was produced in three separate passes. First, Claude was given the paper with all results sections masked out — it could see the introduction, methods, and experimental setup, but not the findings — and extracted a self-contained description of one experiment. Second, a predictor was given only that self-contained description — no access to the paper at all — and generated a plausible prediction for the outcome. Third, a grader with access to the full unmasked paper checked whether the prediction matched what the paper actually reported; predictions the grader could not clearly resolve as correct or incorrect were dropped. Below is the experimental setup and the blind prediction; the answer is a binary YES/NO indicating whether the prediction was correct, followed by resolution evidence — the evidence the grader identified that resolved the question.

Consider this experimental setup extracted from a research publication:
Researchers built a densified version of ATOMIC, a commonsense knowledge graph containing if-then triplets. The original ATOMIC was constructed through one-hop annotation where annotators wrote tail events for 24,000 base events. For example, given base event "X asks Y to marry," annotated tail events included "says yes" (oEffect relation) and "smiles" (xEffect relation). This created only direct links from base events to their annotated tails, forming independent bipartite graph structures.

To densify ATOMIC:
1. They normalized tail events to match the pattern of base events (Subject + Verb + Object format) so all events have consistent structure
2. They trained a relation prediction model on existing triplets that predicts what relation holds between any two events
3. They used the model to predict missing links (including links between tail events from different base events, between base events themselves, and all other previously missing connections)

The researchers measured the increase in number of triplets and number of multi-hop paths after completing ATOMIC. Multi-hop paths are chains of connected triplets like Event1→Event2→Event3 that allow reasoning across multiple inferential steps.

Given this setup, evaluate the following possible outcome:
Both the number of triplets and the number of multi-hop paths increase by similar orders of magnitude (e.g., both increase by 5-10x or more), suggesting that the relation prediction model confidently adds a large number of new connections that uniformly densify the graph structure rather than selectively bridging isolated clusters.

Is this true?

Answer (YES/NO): NO